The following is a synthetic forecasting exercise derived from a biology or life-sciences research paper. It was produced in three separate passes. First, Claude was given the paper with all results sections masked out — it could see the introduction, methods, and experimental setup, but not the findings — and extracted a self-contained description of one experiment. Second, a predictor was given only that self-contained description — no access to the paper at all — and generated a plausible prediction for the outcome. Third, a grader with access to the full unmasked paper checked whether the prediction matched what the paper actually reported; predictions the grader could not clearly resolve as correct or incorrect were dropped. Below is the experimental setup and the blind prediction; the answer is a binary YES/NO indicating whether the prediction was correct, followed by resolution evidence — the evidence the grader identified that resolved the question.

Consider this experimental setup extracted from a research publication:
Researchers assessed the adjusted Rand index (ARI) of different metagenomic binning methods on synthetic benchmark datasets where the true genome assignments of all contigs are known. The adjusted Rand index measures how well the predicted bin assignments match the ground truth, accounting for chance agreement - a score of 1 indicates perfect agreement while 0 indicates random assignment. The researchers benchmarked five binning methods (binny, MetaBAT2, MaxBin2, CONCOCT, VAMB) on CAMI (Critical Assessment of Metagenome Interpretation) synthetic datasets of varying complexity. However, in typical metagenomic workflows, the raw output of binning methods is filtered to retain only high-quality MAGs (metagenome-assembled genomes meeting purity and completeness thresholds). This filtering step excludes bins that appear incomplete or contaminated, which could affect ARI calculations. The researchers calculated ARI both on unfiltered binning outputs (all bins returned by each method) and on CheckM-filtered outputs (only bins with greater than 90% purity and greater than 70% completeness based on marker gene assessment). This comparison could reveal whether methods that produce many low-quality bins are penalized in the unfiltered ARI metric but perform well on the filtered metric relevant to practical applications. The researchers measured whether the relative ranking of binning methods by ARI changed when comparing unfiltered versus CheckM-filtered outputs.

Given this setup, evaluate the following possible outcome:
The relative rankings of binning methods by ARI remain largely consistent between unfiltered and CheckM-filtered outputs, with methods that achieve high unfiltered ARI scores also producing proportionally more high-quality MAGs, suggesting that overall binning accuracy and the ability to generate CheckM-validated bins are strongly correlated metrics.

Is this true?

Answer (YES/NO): NO